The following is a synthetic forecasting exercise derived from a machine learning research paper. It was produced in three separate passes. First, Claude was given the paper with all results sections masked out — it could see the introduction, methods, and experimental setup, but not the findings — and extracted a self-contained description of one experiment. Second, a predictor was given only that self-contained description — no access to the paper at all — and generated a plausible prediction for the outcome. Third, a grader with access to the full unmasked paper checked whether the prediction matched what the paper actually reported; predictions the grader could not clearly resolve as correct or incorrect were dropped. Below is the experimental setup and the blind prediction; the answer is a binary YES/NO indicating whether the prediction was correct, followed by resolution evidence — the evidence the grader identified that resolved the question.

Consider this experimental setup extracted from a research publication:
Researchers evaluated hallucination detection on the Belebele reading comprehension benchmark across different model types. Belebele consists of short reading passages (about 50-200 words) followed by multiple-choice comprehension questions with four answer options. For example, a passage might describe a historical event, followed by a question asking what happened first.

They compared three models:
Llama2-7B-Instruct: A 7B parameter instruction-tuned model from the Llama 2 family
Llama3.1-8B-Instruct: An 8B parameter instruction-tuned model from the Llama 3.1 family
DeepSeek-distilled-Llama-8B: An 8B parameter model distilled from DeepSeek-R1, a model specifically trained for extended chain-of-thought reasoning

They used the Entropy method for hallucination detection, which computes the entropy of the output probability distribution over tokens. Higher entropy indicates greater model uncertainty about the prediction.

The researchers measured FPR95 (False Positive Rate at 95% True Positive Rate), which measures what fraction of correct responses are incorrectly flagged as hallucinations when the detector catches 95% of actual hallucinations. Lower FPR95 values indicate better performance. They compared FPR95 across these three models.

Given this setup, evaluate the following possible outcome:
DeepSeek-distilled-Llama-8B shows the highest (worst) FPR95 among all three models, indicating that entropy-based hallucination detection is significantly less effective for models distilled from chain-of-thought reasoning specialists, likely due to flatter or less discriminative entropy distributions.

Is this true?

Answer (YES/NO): NO